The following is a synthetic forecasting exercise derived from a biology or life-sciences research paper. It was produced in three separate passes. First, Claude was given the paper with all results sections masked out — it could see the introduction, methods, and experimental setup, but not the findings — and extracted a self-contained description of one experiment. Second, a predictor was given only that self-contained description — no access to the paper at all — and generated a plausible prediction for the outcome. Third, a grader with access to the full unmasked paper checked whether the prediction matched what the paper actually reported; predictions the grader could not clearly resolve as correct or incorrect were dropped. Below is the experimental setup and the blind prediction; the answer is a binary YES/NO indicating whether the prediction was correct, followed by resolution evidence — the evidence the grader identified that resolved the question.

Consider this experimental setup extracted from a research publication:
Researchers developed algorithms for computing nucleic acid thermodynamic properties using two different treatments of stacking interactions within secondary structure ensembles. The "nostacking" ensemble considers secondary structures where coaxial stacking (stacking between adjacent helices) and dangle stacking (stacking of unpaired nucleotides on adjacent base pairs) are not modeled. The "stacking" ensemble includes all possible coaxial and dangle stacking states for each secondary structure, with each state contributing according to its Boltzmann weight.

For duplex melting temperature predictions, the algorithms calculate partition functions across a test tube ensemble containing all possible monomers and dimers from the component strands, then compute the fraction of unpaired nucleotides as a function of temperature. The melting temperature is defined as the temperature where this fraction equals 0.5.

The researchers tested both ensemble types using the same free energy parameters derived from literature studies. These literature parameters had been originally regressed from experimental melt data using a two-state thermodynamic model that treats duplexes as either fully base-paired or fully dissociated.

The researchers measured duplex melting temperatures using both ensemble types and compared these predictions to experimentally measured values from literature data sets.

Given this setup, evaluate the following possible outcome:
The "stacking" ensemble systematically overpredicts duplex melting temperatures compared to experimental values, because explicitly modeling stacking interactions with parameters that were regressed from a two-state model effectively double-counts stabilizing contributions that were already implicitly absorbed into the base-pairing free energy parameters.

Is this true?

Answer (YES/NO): YES